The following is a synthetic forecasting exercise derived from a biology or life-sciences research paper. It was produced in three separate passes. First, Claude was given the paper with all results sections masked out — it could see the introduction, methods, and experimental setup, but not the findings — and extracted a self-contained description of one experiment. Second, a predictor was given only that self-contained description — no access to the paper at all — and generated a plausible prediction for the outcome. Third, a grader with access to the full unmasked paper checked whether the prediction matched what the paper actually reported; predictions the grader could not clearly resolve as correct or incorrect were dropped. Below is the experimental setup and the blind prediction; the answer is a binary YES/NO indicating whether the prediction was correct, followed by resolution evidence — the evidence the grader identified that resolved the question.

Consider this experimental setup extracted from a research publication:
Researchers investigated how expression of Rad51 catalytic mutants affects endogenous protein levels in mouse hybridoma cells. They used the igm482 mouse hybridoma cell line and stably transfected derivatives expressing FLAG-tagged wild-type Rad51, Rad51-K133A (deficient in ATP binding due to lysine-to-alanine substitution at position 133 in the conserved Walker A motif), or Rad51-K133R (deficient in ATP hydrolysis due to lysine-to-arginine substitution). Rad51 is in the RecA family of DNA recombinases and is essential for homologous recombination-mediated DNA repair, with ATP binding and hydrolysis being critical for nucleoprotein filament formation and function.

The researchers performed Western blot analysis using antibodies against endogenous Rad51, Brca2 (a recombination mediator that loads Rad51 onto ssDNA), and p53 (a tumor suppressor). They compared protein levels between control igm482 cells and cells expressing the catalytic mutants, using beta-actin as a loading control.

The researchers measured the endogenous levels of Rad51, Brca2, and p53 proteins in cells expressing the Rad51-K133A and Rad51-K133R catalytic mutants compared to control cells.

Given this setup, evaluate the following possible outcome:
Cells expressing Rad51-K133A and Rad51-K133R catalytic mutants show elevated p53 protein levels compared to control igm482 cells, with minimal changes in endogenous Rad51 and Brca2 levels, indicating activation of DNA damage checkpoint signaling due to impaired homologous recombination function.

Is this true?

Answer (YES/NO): NO